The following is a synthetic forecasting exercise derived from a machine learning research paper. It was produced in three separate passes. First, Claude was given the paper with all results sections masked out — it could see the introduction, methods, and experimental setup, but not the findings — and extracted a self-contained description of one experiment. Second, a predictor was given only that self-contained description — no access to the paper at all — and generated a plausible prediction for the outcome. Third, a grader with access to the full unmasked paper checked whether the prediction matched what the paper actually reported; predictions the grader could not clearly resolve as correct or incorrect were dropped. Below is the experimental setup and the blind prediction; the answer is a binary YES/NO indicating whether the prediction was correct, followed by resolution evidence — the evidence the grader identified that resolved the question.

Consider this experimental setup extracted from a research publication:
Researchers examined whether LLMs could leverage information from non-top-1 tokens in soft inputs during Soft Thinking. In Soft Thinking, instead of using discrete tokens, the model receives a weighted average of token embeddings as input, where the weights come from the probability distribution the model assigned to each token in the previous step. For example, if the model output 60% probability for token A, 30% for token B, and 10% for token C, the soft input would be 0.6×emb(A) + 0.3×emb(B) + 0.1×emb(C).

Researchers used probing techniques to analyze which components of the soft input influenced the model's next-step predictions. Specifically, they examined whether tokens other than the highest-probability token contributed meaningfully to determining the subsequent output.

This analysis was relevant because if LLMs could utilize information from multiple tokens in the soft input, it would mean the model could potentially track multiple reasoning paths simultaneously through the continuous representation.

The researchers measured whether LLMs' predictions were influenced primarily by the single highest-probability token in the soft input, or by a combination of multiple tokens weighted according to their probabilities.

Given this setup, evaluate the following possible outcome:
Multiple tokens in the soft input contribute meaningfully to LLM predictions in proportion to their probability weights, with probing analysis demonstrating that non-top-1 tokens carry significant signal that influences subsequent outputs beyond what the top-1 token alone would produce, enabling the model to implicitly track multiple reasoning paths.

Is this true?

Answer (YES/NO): NO